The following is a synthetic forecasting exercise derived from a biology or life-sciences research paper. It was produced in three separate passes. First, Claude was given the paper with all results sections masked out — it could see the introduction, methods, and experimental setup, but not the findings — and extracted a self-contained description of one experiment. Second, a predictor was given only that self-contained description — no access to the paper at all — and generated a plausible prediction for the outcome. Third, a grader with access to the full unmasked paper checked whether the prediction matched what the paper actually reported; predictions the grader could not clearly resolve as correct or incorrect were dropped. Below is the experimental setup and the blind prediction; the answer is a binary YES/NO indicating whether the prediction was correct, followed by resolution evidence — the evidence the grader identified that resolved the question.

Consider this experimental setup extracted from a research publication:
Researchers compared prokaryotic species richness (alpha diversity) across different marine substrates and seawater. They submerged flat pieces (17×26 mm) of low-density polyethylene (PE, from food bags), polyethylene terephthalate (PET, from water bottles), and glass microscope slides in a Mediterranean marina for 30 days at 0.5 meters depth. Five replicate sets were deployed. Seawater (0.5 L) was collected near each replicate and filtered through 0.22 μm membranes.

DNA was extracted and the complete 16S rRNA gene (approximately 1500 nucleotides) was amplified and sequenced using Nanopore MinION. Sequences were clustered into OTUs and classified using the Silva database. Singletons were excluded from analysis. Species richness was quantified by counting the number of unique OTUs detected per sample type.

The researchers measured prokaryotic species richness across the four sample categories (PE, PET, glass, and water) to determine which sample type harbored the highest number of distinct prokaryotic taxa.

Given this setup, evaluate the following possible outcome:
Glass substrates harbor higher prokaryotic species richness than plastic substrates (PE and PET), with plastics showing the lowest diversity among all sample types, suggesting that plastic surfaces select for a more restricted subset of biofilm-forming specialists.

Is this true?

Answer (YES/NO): NO